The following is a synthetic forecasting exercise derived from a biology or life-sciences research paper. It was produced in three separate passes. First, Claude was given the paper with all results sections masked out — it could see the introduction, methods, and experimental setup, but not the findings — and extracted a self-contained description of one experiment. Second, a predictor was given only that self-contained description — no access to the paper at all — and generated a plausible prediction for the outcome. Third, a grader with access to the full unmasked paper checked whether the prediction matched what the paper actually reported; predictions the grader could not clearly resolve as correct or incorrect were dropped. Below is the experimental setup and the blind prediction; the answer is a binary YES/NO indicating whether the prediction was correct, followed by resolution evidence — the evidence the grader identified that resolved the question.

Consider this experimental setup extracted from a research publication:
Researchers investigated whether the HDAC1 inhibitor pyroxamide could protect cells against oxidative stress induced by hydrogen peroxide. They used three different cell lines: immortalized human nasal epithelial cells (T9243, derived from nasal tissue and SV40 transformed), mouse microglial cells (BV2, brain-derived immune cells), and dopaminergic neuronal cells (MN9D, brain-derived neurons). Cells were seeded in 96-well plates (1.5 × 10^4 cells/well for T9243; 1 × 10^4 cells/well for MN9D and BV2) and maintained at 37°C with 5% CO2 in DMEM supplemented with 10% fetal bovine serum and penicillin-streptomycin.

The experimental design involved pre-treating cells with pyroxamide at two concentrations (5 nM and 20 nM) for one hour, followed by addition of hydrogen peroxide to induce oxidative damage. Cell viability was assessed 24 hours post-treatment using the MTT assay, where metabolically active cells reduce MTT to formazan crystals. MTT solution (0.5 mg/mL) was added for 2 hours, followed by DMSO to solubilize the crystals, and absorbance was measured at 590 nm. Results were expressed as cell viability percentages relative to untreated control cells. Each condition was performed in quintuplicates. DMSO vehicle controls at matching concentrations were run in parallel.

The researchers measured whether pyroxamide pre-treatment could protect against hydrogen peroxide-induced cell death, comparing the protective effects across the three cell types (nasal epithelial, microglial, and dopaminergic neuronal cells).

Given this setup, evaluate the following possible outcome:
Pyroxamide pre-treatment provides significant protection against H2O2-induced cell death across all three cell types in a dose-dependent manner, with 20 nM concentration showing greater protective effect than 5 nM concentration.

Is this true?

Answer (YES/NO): NO